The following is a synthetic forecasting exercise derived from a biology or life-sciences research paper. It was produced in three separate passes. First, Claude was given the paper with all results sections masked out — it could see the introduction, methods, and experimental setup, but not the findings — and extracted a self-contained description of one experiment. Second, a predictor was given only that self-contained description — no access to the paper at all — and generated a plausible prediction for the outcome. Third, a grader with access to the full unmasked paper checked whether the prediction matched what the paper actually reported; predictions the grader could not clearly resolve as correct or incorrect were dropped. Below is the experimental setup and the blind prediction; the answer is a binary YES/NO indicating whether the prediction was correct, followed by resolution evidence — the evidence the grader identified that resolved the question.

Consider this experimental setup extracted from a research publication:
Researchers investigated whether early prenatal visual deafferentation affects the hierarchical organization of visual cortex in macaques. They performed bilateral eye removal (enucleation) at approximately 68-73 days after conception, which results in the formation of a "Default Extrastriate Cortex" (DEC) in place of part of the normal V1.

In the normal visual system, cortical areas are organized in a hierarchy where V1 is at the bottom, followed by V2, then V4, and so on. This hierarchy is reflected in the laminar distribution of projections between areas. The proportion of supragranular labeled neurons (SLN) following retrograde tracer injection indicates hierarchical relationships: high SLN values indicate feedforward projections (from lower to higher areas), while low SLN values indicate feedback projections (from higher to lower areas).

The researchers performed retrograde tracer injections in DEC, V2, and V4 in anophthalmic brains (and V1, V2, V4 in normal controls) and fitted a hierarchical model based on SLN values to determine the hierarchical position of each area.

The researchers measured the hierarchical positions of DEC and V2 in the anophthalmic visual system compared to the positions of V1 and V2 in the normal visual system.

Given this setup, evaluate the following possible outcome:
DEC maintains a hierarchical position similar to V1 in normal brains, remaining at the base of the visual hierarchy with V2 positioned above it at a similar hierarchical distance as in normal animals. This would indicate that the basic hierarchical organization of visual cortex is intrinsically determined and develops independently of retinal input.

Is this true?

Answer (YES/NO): NO